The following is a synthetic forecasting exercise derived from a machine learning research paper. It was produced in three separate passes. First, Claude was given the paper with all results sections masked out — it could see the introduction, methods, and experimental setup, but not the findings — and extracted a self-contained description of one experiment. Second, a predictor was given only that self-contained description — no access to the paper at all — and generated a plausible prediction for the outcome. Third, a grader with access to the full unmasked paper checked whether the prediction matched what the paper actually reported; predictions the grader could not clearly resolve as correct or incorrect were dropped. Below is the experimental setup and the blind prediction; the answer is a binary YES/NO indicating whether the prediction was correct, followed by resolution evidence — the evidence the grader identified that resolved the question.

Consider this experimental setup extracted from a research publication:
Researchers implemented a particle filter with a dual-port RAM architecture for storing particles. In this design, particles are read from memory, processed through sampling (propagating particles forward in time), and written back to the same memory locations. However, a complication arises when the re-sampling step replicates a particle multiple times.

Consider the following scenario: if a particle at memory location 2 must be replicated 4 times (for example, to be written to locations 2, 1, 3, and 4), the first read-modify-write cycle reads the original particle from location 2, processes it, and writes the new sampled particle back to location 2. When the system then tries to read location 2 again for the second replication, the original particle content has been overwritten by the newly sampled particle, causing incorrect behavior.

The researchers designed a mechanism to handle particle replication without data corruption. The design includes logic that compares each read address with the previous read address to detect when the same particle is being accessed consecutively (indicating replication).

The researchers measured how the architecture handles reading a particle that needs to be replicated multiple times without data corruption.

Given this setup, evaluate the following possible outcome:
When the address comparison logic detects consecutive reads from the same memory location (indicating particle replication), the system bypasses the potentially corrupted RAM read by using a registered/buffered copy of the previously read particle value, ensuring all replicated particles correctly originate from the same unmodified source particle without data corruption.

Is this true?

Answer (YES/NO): YES